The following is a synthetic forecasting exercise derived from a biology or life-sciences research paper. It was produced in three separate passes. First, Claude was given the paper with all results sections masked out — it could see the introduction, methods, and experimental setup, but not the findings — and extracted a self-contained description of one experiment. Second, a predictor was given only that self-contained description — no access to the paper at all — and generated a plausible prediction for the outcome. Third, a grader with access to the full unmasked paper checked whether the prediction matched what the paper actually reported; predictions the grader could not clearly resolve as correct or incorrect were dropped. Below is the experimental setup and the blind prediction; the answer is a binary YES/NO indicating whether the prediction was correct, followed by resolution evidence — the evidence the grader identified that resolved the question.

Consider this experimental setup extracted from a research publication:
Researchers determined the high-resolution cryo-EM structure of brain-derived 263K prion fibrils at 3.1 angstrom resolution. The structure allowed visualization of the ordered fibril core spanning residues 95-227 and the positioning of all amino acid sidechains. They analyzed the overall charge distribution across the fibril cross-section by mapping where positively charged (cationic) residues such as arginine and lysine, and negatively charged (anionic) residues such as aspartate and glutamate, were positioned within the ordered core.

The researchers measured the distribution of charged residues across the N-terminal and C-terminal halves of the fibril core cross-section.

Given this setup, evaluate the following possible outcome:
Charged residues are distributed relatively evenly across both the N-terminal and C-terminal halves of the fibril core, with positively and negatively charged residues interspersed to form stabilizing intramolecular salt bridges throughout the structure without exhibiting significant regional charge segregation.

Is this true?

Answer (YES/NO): NO